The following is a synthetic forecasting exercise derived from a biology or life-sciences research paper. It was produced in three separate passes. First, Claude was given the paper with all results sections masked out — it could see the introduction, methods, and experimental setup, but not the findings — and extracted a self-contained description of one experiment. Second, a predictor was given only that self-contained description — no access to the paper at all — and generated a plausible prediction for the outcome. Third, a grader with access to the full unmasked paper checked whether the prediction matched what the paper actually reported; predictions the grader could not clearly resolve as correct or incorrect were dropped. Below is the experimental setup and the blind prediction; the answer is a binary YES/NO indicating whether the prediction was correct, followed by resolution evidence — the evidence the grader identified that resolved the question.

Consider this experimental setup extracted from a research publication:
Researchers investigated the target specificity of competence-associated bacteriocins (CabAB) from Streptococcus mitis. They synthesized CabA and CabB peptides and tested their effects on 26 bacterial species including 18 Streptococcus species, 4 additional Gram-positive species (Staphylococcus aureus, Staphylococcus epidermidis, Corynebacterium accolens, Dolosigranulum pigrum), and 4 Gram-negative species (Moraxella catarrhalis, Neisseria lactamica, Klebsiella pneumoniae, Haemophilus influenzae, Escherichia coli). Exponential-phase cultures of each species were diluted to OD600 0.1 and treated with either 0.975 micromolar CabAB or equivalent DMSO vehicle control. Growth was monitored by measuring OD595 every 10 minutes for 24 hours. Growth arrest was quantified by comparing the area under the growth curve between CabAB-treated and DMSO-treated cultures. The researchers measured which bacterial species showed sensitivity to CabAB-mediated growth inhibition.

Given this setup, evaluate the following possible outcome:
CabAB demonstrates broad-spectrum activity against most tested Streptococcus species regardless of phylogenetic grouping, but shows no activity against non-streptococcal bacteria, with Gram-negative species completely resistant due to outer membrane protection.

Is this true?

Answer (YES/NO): NO